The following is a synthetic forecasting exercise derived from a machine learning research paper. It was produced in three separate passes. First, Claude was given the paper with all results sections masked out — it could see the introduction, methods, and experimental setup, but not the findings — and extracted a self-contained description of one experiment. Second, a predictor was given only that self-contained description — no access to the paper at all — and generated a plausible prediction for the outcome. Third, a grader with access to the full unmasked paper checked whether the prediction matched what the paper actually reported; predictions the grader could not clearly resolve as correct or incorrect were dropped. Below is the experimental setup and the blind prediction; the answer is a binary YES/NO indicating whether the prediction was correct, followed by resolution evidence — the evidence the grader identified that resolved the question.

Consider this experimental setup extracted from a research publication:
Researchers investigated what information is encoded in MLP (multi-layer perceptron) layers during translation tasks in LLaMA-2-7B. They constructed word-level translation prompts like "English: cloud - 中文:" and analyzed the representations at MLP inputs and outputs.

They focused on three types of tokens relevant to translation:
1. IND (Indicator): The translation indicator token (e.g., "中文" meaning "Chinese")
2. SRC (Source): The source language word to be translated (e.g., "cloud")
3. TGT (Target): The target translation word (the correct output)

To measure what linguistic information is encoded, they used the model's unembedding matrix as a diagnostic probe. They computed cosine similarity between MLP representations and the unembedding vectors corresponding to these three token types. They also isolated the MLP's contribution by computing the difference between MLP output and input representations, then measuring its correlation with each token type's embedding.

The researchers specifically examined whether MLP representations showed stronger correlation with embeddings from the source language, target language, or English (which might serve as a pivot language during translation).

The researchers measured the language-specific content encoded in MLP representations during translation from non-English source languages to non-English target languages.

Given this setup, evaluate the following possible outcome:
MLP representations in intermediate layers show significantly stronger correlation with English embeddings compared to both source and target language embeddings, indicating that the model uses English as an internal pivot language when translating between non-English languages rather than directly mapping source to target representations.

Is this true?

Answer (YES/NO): YES